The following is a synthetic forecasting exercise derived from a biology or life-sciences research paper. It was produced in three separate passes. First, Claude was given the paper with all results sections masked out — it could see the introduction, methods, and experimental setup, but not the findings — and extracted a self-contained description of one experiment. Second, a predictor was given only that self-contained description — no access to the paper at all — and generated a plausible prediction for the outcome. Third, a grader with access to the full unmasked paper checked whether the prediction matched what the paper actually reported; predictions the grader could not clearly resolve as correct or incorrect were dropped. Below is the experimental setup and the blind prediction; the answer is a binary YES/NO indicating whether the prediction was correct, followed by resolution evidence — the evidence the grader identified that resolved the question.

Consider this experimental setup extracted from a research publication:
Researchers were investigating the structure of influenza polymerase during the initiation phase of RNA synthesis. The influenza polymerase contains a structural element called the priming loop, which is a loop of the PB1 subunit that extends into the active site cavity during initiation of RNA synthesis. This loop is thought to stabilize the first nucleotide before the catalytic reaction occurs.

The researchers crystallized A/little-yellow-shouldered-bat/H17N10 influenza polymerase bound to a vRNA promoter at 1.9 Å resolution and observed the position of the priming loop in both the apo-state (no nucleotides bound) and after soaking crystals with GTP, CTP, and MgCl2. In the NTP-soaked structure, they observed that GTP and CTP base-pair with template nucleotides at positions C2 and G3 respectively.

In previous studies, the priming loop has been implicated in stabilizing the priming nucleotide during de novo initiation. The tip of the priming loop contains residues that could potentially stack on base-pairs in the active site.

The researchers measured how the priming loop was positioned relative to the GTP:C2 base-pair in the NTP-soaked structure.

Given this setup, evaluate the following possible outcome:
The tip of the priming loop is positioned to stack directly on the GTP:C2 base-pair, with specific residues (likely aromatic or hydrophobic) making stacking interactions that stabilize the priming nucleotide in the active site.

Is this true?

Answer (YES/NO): NO